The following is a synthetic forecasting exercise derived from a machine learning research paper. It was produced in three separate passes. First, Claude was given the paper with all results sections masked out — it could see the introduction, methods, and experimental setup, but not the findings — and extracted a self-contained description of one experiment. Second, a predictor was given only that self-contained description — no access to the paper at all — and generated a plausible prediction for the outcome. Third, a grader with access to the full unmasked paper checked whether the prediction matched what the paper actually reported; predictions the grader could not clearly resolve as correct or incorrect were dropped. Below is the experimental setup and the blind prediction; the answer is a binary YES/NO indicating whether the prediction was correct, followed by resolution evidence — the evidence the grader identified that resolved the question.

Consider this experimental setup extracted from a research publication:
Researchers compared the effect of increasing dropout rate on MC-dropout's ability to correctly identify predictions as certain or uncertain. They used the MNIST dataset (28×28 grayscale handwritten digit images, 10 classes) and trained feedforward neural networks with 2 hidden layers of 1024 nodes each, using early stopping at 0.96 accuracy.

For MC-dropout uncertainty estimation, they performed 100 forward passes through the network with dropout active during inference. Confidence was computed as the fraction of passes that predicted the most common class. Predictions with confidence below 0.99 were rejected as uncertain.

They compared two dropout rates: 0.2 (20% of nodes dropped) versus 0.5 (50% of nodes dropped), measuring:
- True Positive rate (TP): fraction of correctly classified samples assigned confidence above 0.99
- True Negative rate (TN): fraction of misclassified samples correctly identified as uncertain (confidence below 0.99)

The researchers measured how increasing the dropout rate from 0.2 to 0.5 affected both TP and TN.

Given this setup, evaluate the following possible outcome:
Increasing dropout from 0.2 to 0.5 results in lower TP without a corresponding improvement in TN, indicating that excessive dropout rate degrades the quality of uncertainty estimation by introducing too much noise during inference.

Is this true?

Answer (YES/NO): NO